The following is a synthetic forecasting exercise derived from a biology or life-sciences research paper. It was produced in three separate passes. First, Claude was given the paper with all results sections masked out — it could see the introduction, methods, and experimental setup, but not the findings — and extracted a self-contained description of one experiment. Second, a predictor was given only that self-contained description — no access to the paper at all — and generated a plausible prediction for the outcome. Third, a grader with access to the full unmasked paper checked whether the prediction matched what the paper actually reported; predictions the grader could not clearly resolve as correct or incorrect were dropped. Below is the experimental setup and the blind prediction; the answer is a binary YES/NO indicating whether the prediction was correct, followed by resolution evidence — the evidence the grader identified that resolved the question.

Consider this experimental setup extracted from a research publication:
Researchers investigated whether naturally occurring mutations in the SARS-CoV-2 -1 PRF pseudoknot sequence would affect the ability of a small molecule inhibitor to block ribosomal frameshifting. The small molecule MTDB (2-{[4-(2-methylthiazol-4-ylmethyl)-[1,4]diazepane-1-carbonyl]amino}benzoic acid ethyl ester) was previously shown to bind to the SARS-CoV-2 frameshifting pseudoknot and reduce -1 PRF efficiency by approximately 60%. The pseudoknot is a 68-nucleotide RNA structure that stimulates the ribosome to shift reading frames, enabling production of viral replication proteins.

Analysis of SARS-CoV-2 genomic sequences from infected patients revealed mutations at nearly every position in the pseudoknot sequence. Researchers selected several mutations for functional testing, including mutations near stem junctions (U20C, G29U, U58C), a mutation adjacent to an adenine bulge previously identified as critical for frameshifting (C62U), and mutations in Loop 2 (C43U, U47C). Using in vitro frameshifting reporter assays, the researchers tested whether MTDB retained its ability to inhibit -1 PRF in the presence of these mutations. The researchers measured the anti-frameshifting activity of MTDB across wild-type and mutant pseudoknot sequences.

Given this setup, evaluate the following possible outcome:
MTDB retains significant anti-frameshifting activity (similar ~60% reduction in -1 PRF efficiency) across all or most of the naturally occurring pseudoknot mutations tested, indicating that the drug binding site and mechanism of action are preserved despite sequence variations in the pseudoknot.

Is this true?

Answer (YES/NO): YES